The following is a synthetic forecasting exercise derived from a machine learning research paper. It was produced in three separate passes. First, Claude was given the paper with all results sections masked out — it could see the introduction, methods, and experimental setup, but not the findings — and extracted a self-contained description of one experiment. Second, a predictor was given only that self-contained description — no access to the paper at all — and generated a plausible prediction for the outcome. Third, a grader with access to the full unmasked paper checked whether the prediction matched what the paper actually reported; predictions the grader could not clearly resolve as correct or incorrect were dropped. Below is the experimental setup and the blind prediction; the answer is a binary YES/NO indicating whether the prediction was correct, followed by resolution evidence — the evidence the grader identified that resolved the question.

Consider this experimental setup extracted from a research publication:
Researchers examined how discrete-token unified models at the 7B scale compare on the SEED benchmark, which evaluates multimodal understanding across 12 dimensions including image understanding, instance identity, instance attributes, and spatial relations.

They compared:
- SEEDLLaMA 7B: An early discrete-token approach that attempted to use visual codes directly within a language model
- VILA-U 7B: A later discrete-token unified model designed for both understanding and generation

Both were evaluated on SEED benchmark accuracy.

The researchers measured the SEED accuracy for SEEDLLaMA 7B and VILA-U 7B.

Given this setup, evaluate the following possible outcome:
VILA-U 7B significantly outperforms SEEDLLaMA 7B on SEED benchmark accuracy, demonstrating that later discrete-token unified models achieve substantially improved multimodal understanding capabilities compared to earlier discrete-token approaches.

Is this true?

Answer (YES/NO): YES